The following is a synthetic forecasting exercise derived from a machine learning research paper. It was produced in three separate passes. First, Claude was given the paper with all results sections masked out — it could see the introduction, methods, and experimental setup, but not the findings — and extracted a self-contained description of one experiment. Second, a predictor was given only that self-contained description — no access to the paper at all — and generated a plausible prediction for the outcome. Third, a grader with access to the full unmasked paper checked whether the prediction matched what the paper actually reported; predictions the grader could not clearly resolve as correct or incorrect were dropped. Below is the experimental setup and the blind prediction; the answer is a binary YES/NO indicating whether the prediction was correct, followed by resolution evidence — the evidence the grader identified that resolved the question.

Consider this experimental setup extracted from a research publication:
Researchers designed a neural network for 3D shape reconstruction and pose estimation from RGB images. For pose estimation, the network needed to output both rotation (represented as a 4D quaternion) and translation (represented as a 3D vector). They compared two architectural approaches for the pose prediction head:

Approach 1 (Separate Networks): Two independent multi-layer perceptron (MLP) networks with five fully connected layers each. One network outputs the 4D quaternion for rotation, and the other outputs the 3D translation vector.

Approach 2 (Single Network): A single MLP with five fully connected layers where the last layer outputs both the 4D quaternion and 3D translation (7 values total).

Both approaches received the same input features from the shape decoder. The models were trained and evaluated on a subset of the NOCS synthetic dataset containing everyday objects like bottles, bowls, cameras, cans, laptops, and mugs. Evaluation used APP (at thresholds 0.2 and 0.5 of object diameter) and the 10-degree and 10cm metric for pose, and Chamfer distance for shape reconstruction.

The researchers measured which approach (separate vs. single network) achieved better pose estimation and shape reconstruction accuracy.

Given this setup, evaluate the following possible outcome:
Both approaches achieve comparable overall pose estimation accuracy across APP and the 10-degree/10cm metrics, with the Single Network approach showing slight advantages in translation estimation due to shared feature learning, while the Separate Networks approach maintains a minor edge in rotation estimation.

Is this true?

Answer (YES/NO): NO